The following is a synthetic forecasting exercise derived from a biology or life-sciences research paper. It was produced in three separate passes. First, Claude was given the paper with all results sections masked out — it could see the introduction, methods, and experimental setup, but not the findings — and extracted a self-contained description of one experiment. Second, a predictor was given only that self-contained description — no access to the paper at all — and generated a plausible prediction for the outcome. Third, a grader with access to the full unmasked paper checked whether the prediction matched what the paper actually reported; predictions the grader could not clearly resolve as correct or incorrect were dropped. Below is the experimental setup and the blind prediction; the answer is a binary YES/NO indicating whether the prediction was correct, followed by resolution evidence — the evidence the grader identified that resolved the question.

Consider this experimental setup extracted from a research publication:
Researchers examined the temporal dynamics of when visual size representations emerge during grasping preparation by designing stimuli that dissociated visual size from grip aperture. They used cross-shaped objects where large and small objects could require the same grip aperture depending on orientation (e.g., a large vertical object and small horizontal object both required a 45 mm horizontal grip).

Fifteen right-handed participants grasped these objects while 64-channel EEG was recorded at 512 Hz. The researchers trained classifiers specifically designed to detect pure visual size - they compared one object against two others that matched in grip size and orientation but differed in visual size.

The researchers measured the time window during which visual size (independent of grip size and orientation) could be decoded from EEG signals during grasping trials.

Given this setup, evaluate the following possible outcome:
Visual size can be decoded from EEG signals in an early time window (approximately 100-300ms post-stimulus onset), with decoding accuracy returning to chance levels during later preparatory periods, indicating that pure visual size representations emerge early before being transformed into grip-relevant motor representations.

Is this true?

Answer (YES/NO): NO